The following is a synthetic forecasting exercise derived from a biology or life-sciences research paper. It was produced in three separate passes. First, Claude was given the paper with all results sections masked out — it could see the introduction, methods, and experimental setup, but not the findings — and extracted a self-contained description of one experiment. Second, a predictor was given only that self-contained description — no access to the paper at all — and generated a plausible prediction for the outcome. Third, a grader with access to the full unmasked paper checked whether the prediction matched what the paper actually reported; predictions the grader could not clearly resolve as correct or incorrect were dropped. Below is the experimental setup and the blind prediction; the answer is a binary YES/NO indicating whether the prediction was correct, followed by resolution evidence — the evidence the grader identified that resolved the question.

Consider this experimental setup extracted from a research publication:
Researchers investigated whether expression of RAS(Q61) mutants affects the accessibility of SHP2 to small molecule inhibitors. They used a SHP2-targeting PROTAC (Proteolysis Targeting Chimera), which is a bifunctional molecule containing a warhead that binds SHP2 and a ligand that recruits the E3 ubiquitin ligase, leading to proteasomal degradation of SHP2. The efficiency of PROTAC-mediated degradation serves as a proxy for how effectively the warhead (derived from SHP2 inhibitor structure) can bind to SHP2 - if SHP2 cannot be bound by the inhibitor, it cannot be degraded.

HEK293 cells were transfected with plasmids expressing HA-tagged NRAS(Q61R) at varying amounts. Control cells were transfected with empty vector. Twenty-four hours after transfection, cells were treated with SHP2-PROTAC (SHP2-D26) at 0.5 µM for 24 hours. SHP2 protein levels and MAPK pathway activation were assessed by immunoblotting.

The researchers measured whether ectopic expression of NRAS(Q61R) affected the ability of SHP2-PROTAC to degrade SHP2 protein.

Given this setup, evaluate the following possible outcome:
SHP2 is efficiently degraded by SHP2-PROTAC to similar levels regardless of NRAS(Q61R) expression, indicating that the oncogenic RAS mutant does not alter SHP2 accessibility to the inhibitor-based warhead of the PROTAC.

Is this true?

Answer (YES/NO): NO